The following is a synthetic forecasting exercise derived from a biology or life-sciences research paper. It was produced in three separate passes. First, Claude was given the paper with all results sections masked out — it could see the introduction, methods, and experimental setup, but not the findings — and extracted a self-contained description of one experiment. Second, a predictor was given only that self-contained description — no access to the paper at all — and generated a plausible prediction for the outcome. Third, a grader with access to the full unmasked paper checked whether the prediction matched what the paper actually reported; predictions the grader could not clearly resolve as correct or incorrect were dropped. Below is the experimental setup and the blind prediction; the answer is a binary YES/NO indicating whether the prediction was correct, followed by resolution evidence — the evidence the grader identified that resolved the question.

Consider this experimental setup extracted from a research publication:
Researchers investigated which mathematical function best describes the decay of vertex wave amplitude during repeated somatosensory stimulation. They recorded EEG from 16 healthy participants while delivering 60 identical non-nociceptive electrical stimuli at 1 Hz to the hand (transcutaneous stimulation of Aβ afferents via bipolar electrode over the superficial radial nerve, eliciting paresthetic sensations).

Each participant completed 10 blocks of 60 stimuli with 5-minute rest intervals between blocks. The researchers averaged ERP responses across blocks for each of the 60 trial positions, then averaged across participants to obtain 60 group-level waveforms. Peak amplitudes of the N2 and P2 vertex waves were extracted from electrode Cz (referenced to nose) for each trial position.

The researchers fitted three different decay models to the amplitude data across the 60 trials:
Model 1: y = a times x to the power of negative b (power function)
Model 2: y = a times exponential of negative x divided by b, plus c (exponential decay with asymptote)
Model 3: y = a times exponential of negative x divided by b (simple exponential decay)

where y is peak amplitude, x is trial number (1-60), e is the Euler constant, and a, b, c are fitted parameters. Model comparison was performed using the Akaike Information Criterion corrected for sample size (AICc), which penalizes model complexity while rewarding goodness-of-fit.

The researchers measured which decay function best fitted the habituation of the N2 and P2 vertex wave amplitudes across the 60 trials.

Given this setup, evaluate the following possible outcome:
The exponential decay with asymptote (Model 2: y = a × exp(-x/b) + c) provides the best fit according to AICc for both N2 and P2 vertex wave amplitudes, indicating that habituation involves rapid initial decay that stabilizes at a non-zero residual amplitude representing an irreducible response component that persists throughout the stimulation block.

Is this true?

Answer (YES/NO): YES